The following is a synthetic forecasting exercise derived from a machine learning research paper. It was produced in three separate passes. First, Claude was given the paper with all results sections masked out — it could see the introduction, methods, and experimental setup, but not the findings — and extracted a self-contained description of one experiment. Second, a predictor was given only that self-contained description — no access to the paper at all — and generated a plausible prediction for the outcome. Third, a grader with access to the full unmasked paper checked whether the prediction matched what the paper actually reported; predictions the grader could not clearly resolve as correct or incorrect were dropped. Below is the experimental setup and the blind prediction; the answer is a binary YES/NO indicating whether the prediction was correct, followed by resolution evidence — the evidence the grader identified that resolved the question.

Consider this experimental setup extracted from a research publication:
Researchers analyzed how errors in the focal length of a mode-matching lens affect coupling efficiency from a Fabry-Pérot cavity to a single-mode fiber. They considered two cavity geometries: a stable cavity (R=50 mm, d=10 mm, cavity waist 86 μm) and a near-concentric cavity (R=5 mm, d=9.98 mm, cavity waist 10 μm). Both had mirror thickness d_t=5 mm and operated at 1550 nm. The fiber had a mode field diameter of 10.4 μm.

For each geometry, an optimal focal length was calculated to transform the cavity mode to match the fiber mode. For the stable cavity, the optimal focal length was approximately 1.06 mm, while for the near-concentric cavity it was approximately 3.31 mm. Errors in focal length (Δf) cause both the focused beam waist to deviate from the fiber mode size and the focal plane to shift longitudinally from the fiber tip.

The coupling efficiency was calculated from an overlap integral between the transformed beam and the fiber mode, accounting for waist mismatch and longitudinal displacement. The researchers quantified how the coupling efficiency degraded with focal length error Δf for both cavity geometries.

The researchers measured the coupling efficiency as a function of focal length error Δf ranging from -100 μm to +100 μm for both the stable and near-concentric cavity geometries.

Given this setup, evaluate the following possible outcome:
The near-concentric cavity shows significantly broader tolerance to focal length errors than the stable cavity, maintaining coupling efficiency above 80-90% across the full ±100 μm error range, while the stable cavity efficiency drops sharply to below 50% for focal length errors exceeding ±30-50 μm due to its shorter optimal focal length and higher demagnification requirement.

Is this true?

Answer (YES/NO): NO